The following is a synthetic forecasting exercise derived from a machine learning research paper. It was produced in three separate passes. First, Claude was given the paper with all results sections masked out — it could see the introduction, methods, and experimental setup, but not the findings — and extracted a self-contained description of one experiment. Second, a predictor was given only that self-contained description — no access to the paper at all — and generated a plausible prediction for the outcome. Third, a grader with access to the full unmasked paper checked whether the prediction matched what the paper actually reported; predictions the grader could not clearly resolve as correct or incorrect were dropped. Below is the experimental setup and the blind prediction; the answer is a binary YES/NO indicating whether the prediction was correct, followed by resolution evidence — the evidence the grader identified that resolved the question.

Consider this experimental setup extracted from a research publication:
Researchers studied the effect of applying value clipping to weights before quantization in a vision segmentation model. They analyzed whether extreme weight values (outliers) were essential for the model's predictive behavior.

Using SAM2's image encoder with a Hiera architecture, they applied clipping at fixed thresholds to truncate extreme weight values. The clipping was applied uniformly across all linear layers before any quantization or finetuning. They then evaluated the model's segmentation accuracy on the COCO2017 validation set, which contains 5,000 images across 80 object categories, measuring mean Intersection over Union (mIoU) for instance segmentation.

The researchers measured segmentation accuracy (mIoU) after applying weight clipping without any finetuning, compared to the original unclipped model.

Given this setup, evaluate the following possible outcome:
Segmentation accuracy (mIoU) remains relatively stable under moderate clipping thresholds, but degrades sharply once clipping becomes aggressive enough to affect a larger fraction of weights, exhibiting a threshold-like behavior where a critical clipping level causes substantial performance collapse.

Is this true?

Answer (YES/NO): NO